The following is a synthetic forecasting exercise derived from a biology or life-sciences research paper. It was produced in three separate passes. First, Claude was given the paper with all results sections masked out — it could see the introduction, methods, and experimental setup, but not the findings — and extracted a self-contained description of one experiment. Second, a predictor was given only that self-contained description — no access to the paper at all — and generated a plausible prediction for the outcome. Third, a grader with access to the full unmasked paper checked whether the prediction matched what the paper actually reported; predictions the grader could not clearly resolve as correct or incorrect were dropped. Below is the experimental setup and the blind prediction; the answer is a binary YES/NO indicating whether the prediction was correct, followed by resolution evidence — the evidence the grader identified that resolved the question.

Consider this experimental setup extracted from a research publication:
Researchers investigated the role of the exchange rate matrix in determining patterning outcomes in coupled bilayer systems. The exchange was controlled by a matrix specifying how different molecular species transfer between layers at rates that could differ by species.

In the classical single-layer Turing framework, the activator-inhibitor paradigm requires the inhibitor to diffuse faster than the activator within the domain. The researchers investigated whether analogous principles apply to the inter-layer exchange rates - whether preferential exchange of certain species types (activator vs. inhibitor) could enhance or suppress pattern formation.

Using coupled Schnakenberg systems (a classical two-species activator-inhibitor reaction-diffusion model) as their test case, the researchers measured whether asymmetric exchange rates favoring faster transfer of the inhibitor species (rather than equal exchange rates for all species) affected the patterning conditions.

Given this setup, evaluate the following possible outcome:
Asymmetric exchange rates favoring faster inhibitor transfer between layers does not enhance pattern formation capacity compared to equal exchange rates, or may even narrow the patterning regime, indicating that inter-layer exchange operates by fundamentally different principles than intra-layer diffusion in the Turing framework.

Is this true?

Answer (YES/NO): NO